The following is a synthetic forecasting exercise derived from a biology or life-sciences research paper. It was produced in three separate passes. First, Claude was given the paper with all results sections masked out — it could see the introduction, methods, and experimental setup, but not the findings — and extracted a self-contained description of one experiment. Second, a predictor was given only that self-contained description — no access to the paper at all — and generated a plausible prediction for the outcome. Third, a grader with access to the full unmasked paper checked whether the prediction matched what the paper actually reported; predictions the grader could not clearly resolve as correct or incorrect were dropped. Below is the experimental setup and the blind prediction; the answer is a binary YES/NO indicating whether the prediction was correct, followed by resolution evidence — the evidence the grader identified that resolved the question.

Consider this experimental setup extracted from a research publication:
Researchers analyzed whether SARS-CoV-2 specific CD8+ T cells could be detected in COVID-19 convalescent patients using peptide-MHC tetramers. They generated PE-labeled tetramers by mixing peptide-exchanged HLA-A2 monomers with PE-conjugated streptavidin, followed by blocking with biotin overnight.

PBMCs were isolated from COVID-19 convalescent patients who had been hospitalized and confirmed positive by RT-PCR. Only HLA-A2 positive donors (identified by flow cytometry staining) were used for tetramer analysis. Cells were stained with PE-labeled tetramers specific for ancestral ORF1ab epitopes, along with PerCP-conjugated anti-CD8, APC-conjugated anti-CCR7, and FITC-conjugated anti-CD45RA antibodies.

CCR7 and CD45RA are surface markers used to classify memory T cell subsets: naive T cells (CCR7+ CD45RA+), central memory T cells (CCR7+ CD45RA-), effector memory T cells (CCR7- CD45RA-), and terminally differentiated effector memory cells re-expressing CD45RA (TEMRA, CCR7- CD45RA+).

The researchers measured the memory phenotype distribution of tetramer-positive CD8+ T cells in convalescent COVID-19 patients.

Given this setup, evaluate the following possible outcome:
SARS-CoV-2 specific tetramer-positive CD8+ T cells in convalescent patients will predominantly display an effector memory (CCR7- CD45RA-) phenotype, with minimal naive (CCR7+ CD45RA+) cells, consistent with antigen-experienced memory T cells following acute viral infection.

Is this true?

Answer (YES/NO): NO